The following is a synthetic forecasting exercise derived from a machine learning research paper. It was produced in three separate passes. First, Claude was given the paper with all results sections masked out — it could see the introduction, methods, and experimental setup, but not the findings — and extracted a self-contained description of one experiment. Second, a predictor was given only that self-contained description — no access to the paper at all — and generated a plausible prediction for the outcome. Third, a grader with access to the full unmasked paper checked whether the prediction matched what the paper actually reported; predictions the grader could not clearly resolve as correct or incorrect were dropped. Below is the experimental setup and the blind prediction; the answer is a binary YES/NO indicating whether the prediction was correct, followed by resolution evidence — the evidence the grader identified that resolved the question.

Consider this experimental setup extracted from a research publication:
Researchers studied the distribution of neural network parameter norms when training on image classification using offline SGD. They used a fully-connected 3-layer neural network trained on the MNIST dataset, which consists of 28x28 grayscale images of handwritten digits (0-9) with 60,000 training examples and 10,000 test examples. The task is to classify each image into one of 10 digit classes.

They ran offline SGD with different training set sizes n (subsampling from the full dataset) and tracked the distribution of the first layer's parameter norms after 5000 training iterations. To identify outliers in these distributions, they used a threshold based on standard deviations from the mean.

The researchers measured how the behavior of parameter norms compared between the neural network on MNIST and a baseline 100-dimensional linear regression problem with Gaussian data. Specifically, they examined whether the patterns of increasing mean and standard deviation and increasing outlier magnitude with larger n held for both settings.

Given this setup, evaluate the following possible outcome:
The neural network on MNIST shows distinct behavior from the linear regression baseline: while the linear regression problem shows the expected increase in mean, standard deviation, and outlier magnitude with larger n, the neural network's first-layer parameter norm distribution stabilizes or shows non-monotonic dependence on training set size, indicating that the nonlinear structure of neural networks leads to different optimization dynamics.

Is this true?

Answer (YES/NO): NO